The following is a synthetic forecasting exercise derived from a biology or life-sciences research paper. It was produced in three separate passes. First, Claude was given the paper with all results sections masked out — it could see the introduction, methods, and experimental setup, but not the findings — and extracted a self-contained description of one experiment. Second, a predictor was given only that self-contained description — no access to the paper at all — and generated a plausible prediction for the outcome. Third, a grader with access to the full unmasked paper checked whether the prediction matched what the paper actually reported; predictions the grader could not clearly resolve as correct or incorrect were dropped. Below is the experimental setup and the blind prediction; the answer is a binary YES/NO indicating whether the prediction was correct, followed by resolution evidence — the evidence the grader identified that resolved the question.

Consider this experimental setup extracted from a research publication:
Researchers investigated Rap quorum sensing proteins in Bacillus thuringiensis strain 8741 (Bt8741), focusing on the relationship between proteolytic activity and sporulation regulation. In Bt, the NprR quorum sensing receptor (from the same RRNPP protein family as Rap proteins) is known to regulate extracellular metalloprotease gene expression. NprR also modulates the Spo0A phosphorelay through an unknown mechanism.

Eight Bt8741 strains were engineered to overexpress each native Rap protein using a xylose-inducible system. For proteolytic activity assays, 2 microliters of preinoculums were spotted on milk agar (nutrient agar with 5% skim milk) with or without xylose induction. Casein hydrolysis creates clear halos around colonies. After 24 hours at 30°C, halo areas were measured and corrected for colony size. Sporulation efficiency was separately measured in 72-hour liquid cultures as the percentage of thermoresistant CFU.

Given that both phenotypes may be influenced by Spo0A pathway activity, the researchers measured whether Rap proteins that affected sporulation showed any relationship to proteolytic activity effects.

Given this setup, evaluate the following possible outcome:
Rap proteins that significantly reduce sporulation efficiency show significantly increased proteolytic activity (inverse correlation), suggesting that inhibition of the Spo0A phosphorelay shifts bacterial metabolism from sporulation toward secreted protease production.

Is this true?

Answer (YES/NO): NO